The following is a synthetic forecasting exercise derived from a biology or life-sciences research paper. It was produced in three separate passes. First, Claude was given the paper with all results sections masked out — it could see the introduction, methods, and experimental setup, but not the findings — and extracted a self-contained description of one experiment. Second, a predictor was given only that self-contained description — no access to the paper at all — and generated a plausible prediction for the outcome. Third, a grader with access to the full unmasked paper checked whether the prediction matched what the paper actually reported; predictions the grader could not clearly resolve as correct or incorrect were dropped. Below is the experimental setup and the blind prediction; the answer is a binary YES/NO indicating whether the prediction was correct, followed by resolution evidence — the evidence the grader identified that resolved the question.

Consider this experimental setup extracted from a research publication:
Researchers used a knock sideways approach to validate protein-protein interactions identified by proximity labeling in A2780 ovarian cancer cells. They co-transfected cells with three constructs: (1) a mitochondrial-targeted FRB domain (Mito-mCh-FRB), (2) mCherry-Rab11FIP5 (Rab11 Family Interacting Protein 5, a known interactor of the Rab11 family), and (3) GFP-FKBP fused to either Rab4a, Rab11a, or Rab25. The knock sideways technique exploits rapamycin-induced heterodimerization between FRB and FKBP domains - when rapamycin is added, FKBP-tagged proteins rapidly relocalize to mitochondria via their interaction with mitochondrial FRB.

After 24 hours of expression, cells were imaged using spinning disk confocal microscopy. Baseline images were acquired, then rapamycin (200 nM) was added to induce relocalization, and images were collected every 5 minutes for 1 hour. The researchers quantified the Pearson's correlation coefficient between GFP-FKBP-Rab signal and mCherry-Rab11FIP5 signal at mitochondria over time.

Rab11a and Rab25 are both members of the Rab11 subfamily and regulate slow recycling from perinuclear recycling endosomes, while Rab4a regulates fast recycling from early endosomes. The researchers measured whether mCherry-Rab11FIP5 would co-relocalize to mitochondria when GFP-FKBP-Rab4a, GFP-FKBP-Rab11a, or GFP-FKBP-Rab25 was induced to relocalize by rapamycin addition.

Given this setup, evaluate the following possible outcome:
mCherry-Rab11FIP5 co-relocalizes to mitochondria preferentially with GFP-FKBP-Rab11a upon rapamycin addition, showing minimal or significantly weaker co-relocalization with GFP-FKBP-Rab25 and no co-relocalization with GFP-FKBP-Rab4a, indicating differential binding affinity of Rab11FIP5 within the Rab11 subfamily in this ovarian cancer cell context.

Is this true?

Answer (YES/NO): NO